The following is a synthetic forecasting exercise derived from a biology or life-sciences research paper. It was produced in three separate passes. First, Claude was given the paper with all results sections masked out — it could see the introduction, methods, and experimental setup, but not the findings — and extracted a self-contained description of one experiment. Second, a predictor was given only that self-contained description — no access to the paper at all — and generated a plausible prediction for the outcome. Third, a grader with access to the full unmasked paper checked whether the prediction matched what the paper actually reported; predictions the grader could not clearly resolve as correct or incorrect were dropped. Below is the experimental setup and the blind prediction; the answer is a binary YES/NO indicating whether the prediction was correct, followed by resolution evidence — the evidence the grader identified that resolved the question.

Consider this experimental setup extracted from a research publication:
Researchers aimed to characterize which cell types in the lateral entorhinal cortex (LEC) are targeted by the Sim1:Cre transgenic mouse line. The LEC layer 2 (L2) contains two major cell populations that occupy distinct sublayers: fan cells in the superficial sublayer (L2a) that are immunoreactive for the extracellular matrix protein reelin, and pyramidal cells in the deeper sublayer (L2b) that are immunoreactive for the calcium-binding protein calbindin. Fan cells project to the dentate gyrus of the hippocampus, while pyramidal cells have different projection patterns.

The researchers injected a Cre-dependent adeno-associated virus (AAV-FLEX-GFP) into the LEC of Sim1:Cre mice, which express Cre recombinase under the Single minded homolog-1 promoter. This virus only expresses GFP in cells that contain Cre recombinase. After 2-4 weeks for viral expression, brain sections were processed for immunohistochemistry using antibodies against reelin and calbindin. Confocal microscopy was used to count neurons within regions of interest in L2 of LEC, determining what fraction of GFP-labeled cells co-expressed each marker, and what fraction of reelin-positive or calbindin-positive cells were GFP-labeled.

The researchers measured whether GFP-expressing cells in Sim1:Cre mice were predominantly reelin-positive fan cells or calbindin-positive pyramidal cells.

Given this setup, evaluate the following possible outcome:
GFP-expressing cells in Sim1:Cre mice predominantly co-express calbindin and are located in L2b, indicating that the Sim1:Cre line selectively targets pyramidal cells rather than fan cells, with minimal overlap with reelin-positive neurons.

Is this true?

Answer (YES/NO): NO